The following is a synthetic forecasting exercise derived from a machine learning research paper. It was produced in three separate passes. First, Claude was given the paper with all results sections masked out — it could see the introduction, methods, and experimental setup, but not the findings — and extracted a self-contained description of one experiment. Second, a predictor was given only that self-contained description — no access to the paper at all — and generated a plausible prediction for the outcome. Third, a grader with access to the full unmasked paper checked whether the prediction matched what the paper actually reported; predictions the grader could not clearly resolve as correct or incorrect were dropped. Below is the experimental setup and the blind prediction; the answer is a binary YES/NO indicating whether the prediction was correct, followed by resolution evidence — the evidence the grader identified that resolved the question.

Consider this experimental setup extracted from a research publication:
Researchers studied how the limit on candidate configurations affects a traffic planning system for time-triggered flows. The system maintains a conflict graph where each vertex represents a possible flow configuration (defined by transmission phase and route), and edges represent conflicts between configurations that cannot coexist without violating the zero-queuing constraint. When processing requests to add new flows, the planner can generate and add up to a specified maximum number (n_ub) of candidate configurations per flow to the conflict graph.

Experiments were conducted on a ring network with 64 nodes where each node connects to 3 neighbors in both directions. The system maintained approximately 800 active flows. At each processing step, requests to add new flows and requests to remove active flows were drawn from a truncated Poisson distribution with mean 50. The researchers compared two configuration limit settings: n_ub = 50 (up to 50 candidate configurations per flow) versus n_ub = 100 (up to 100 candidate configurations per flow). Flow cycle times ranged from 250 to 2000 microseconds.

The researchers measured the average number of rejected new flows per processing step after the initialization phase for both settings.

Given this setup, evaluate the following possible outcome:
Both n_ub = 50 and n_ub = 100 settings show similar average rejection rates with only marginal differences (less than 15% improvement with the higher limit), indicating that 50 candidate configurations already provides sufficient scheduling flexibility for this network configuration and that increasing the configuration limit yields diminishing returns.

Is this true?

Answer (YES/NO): NO